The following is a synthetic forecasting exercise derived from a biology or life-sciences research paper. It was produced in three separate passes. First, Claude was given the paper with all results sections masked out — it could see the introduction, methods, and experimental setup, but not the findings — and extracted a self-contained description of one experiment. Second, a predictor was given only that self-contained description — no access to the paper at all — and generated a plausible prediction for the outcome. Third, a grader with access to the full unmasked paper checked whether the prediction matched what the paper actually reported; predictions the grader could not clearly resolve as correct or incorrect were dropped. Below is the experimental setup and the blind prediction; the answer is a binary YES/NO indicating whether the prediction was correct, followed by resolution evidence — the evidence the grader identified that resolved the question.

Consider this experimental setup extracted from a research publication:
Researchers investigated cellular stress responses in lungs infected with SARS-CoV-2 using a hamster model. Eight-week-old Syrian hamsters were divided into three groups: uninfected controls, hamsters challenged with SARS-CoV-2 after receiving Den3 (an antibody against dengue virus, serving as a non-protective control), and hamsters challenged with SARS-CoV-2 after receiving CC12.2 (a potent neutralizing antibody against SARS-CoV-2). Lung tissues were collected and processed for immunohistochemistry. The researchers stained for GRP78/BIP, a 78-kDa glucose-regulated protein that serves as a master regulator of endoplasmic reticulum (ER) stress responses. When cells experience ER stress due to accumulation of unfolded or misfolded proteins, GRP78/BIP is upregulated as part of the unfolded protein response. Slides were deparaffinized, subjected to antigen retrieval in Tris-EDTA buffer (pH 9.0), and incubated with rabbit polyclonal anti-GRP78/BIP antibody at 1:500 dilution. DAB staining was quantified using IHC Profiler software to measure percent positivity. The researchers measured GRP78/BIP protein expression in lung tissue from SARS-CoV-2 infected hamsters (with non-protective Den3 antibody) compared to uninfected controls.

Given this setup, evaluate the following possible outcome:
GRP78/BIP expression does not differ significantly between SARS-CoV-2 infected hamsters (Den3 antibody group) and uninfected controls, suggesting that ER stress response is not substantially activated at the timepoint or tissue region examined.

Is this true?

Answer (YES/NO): NO